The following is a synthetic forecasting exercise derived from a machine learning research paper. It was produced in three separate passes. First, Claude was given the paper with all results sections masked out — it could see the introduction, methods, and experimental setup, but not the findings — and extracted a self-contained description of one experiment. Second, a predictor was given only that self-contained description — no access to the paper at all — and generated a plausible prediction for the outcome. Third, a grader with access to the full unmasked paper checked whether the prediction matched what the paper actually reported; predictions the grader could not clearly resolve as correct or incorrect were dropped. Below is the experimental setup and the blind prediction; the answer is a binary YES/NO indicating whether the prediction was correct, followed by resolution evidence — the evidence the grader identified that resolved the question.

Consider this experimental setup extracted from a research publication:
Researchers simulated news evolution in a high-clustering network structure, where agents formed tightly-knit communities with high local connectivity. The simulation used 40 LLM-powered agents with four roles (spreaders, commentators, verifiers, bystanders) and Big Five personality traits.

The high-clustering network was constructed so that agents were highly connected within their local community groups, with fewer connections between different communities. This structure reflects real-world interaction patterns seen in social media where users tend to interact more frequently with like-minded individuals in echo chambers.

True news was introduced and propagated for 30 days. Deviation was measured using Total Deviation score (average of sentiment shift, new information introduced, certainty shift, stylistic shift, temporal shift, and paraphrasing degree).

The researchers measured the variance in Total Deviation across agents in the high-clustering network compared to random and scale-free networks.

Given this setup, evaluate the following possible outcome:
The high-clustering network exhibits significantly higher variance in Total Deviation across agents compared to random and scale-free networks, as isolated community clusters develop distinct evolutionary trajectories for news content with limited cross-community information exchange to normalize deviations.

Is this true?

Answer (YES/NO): YES